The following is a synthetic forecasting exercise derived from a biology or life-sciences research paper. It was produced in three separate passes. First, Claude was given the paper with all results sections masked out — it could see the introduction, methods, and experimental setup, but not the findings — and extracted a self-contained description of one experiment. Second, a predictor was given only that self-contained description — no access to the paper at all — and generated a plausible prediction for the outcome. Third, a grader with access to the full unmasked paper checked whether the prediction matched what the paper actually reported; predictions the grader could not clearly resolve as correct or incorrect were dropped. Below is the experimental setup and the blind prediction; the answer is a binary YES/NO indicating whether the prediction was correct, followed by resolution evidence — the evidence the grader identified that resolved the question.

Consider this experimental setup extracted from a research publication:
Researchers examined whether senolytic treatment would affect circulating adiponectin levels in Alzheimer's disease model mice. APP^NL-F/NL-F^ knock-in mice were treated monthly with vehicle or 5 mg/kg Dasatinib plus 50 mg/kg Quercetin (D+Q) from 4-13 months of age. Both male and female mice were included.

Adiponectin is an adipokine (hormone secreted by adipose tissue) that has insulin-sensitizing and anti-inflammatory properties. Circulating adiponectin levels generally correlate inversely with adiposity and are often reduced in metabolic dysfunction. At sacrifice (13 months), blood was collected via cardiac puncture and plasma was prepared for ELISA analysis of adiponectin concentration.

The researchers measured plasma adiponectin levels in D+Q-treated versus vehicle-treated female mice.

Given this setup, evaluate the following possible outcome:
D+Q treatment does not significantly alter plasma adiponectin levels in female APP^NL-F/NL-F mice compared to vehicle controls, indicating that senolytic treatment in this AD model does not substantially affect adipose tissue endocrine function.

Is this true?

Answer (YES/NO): YES